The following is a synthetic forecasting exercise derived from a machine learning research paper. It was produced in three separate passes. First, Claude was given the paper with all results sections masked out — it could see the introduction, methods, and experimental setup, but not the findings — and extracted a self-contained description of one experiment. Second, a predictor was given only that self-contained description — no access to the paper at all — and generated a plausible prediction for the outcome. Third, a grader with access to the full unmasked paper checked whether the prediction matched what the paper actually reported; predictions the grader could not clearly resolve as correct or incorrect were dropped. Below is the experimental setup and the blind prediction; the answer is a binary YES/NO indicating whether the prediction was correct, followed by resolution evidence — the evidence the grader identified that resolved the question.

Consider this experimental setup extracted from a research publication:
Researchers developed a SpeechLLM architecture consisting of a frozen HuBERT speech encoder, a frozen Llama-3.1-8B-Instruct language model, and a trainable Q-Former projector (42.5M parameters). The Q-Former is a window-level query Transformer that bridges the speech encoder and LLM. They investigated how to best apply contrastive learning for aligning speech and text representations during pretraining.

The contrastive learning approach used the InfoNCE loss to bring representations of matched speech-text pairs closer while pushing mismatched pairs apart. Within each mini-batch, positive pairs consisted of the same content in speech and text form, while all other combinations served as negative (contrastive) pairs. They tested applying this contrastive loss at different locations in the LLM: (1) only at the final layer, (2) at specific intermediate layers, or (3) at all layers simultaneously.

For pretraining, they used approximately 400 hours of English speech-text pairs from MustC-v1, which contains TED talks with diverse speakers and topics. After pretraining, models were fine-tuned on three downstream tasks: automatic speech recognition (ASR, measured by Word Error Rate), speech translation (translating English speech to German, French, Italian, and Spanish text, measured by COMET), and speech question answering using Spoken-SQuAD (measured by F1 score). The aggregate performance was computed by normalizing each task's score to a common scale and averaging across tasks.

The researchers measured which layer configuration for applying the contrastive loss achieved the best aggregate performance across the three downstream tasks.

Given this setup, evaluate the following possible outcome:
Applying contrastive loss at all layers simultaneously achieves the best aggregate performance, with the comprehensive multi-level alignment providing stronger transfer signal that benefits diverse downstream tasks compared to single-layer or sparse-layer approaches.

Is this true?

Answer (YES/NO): YES